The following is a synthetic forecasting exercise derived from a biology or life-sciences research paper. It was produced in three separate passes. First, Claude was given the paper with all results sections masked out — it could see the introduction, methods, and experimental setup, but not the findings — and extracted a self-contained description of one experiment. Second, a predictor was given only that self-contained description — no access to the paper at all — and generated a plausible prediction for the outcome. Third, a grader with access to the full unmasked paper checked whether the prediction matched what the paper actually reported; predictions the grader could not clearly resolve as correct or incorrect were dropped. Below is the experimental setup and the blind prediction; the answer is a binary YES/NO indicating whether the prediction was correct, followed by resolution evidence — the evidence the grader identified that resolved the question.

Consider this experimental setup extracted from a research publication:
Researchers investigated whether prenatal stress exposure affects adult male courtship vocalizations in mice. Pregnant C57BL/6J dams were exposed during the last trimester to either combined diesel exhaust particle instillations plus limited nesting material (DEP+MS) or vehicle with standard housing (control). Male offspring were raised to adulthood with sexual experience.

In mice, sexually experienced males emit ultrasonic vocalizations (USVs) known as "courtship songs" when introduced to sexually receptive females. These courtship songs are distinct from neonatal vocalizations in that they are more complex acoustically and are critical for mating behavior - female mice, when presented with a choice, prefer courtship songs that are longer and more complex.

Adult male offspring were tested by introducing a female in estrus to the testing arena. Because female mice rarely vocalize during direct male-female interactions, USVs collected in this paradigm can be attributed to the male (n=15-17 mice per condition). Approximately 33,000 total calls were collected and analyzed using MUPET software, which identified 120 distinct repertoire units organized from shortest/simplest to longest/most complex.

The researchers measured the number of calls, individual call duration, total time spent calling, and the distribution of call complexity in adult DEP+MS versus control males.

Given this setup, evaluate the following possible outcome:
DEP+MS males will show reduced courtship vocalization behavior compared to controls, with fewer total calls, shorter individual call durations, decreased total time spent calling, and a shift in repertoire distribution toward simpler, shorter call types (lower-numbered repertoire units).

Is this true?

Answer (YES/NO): NO